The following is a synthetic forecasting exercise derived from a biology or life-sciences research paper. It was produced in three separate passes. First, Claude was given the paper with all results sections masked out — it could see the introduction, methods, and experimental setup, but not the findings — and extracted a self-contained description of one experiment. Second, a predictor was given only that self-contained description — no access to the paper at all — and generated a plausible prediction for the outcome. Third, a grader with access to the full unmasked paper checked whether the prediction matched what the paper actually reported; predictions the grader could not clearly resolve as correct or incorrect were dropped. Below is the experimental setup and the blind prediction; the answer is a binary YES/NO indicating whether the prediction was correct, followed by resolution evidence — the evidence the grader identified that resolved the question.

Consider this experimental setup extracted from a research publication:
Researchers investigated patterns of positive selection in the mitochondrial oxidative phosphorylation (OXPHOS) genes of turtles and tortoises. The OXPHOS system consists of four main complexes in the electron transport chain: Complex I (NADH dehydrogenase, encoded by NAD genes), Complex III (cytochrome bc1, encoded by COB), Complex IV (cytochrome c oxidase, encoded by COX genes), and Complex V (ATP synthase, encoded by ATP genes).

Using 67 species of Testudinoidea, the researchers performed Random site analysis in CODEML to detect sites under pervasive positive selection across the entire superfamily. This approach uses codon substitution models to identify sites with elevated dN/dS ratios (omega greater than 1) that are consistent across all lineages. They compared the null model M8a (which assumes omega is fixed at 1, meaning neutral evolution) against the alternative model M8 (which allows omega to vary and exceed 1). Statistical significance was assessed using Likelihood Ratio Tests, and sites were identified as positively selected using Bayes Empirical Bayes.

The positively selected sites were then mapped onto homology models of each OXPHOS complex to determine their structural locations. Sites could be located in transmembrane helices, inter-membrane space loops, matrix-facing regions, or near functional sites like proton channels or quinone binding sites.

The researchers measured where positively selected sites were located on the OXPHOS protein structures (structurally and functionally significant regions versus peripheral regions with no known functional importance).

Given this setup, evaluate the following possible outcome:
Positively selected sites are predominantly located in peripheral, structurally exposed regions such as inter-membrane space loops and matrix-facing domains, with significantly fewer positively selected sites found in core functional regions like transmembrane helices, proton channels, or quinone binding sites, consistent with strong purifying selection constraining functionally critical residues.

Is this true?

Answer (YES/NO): NO